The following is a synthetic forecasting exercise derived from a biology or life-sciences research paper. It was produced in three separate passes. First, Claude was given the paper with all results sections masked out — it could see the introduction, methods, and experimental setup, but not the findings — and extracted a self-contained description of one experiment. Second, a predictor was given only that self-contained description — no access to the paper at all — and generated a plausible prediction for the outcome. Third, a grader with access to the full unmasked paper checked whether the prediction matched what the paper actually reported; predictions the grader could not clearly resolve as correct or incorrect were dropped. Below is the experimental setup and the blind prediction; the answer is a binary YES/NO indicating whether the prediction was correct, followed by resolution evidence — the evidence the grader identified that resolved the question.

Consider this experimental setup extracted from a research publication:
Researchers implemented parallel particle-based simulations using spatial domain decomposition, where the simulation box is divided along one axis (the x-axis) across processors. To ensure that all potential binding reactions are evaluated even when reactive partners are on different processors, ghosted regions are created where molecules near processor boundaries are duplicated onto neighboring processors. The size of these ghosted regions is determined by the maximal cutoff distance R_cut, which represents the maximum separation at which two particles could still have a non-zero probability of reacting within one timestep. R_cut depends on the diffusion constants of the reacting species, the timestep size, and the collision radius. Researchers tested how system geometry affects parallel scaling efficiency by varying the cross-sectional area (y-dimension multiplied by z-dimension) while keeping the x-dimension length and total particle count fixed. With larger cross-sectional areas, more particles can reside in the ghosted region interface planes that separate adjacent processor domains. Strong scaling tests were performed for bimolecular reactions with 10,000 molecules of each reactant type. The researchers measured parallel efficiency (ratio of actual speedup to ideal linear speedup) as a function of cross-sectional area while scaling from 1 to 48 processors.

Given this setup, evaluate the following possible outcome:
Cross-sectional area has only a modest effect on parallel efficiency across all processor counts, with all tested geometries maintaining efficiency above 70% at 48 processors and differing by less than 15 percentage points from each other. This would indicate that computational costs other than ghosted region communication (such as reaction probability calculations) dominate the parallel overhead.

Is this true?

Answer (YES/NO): NO